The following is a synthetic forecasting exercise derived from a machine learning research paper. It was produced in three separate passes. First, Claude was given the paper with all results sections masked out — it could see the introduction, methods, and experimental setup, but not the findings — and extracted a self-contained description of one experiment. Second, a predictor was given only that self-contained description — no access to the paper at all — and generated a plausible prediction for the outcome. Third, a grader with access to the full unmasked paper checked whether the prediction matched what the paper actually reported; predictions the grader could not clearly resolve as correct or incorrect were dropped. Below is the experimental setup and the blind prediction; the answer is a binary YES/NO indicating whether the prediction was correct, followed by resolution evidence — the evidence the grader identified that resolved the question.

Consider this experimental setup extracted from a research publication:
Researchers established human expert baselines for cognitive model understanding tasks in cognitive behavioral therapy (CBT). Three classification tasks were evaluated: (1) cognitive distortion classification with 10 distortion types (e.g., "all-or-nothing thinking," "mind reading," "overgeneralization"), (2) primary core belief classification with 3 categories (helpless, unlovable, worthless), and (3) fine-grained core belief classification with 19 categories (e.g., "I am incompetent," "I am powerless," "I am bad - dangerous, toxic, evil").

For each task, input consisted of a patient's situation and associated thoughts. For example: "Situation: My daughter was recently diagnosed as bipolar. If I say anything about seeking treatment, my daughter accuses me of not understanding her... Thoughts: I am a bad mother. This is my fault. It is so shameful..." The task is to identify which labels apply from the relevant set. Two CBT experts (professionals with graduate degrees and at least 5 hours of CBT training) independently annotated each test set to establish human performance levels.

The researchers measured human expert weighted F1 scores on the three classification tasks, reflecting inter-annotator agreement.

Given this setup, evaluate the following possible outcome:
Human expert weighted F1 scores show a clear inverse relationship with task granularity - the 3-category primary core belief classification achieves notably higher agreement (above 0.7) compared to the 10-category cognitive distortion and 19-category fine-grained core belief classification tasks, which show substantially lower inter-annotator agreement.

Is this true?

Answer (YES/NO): NO